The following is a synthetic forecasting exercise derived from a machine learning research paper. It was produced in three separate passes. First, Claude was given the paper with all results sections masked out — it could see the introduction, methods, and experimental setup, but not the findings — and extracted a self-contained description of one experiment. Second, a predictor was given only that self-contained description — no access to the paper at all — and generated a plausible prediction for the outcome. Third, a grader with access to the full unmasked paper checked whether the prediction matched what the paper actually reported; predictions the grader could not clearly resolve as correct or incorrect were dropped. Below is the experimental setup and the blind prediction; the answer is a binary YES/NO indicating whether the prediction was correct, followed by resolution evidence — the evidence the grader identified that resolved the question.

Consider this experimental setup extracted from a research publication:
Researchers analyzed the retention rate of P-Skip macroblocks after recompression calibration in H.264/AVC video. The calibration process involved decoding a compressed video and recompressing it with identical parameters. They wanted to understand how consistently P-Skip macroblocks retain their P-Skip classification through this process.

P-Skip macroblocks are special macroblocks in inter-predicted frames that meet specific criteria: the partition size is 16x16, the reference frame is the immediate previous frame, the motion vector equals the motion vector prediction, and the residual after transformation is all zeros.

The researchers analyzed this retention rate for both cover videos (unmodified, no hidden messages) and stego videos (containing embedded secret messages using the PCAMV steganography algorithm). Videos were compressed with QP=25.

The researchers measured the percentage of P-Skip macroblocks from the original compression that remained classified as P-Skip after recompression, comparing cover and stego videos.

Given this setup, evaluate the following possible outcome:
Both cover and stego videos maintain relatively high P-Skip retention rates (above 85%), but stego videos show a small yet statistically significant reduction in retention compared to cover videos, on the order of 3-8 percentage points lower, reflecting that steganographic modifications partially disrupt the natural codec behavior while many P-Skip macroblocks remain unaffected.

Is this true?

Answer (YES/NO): NO